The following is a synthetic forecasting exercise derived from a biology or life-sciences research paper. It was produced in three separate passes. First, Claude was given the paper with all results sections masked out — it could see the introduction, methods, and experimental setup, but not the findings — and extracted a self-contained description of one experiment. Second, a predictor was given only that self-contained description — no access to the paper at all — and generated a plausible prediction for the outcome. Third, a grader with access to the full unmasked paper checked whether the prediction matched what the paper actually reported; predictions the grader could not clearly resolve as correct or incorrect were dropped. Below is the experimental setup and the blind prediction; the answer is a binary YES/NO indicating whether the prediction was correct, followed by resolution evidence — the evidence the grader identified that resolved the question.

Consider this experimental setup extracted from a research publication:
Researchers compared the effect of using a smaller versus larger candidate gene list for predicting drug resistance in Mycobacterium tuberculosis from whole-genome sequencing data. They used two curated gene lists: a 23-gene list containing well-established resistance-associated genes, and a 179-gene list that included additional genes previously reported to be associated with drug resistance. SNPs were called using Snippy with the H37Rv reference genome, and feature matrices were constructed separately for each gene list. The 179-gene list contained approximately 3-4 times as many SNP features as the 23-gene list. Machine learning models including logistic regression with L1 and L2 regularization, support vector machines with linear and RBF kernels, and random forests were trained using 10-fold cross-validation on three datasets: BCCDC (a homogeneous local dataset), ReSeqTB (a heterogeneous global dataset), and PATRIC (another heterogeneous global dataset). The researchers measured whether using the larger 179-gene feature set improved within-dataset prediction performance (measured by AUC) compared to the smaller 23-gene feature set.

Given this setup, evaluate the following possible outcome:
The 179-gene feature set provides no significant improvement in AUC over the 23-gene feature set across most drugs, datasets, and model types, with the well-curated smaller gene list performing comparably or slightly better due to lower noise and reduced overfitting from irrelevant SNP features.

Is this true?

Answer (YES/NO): YES